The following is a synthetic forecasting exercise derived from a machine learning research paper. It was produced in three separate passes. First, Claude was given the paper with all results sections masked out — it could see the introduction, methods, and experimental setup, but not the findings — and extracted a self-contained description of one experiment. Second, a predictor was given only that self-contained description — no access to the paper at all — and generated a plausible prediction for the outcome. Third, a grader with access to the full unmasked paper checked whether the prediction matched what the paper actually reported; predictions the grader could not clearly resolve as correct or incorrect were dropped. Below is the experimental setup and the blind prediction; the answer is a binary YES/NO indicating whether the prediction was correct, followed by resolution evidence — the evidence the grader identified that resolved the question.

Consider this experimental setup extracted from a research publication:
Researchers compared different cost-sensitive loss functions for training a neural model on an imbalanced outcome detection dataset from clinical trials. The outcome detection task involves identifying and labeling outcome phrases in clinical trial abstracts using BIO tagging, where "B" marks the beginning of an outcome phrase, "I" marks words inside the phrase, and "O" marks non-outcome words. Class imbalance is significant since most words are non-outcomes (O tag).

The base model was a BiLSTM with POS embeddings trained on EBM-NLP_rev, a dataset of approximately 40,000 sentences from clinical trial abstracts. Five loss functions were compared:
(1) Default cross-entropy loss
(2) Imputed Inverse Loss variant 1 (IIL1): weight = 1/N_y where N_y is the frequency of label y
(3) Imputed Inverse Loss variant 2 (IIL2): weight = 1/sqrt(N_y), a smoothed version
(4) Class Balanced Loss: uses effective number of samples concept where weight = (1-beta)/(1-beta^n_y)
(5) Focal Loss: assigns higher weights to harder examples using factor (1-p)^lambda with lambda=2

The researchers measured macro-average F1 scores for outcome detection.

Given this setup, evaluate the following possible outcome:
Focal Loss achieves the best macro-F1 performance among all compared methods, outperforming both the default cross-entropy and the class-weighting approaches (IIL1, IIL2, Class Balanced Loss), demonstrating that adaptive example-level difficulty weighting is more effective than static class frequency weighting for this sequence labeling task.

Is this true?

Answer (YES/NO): NO